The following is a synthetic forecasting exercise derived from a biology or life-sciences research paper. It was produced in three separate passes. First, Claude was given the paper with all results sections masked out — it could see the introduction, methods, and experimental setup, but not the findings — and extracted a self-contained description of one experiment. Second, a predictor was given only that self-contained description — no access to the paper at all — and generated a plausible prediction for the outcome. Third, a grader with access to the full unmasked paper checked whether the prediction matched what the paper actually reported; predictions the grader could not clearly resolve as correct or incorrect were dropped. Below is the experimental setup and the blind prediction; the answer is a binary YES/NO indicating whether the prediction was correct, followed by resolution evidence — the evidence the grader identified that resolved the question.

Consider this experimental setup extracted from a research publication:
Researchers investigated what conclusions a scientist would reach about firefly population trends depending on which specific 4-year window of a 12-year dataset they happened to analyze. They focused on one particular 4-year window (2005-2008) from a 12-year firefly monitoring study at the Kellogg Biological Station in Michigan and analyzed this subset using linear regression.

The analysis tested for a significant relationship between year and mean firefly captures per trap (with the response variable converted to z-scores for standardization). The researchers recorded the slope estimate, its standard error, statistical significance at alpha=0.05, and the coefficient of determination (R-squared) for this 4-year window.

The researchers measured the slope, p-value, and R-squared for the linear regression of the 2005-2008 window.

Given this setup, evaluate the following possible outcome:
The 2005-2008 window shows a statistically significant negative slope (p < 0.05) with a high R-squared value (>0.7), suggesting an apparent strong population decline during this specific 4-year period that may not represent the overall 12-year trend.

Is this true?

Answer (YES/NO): NO